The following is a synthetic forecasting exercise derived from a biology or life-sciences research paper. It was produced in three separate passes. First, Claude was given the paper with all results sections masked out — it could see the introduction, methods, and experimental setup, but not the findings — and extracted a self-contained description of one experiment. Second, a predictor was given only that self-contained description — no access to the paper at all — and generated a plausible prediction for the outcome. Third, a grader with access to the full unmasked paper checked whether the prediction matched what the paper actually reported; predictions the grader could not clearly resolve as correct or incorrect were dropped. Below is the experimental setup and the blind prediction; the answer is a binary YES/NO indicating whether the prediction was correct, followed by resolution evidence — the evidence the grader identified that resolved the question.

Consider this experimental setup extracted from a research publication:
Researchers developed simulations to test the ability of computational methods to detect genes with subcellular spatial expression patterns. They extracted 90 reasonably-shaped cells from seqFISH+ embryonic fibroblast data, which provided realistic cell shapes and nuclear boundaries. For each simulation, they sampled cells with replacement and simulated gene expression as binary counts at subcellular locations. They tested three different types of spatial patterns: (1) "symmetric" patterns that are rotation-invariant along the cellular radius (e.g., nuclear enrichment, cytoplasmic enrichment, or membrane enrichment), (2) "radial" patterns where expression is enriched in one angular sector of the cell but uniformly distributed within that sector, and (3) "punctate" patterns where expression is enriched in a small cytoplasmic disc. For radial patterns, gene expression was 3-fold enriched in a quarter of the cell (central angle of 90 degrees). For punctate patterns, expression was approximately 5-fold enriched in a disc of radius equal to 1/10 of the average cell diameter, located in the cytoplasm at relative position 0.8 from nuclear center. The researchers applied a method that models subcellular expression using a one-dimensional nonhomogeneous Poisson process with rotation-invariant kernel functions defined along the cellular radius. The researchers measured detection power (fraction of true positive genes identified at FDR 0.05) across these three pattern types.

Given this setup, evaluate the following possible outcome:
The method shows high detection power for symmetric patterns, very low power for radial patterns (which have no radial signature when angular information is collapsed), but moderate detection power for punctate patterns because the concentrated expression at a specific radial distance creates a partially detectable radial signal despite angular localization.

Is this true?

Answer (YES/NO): NO